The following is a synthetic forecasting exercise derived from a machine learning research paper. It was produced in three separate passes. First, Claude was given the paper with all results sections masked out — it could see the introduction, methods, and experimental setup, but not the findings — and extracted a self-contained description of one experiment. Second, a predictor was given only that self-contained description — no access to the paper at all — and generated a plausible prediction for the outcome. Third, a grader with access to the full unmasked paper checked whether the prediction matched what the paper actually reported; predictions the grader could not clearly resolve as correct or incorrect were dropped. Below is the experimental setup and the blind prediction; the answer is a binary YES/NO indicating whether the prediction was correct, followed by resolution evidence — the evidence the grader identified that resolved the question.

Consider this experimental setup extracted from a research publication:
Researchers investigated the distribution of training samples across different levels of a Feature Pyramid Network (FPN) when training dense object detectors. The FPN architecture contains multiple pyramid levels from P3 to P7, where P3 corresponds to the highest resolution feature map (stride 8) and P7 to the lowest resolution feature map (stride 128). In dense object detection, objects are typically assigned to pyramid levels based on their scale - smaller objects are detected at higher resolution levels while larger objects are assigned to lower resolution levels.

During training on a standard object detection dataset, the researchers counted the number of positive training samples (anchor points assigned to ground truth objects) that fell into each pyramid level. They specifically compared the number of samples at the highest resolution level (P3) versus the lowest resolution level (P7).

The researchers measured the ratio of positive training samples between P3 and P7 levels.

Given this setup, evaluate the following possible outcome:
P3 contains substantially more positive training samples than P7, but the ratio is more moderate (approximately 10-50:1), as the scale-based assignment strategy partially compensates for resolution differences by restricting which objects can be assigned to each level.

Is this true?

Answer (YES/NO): NO